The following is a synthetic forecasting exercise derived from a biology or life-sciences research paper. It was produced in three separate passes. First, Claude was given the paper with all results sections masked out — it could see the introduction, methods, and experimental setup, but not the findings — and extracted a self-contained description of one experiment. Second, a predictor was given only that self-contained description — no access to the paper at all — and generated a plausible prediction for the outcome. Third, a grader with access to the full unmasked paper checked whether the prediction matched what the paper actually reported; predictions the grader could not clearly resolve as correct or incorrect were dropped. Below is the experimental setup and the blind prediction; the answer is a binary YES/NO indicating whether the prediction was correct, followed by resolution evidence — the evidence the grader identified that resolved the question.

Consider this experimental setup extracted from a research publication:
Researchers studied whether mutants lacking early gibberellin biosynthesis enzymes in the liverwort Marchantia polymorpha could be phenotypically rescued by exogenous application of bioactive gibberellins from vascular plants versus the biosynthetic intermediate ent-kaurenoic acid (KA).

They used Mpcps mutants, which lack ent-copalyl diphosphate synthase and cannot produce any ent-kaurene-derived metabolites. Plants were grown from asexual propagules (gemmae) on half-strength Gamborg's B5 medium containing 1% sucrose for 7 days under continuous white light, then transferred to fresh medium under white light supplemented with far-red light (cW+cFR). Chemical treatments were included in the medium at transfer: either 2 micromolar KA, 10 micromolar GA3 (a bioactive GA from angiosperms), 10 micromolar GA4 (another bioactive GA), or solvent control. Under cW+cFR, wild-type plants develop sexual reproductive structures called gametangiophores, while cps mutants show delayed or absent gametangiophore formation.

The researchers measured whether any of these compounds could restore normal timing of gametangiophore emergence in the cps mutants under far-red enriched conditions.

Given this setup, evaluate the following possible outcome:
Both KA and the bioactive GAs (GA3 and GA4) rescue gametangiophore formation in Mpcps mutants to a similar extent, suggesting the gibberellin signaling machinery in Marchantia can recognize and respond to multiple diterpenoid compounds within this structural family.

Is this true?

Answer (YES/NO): NO